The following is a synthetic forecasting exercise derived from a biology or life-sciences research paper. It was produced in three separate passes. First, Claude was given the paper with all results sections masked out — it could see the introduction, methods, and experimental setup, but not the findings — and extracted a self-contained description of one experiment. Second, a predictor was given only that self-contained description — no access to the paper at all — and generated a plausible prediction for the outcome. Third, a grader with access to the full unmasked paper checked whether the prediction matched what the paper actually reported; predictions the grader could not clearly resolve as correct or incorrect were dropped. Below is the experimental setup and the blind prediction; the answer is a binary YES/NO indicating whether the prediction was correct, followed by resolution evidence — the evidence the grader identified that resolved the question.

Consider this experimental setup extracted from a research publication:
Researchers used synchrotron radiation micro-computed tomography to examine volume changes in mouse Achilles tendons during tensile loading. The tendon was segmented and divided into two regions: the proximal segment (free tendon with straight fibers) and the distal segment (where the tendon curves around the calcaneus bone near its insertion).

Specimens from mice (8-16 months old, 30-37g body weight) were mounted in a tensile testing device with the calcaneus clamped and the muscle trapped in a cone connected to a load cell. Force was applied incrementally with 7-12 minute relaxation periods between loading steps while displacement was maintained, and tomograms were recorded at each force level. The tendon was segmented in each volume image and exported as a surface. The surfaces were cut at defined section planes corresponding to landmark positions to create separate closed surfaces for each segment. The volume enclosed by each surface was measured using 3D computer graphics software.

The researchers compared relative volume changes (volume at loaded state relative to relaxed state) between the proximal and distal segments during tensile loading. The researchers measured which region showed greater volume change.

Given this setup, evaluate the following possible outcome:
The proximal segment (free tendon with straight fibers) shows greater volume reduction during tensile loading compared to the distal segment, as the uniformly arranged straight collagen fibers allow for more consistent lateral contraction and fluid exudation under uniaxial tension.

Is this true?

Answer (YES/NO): NO